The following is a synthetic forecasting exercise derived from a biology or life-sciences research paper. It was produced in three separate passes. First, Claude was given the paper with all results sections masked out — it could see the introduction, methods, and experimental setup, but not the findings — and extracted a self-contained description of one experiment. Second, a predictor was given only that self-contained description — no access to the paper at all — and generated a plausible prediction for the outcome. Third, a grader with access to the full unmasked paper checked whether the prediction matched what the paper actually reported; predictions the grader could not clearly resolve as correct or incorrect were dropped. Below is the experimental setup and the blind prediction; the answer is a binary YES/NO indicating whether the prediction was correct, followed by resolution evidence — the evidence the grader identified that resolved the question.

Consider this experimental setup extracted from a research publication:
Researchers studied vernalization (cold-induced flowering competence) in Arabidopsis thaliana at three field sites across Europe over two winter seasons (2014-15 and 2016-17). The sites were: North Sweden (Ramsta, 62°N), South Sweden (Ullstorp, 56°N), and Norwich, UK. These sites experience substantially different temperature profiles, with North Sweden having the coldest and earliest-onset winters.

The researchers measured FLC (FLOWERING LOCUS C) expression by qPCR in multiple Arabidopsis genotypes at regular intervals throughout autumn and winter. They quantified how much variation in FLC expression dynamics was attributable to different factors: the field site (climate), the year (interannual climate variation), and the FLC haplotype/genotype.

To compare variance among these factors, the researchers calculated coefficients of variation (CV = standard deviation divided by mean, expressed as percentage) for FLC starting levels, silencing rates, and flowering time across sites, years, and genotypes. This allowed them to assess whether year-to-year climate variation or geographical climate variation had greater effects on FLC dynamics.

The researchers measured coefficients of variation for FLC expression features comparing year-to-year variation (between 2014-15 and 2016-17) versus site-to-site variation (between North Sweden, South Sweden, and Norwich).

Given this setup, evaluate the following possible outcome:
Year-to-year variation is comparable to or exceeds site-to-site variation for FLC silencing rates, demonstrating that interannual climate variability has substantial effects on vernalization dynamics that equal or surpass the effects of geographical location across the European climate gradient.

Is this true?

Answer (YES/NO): YES